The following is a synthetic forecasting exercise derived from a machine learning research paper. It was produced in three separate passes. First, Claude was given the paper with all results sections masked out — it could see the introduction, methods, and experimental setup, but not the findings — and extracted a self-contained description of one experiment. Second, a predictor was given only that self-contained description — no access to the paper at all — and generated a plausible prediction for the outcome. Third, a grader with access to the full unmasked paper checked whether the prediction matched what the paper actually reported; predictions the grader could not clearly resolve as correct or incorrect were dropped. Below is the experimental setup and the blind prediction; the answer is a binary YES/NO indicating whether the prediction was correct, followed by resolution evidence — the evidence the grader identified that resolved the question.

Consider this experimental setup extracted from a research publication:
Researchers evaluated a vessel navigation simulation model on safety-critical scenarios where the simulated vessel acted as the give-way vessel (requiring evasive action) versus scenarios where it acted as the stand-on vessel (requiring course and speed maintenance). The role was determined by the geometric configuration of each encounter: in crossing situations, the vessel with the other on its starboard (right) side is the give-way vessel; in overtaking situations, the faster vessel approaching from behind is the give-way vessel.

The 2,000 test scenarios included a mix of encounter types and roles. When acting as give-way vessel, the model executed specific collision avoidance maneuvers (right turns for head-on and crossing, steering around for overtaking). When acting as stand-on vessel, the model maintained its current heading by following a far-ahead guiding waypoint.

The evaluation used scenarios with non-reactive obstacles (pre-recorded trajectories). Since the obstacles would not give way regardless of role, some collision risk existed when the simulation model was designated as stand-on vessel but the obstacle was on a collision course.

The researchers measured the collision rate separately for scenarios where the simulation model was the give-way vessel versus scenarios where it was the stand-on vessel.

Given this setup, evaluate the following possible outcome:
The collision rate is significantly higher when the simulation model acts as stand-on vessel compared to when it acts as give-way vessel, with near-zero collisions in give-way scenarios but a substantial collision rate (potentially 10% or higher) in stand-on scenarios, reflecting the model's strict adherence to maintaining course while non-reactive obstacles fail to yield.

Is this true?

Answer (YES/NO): YES